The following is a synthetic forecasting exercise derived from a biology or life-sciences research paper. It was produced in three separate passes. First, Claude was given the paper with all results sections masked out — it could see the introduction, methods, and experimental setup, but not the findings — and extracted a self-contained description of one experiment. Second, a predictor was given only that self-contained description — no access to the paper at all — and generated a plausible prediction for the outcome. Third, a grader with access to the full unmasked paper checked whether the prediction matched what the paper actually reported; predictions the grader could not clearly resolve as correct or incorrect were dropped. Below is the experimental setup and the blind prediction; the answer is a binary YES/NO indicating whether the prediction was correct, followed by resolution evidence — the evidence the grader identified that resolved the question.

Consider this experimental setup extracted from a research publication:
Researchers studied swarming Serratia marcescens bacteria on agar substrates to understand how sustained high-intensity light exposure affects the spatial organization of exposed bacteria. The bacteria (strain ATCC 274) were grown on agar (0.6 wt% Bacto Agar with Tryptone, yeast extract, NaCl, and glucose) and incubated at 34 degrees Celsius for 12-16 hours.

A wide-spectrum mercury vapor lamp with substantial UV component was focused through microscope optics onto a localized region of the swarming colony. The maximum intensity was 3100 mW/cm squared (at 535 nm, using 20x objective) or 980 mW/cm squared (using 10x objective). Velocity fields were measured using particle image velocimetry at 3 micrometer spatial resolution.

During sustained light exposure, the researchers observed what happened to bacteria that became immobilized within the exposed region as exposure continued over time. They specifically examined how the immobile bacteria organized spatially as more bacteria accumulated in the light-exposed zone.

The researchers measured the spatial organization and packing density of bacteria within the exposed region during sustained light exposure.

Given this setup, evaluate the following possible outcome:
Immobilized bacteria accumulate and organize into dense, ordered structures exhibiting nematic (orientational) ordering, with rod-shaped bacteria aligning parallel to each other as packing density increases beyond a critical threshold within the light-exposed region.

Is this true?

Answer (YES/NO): YES